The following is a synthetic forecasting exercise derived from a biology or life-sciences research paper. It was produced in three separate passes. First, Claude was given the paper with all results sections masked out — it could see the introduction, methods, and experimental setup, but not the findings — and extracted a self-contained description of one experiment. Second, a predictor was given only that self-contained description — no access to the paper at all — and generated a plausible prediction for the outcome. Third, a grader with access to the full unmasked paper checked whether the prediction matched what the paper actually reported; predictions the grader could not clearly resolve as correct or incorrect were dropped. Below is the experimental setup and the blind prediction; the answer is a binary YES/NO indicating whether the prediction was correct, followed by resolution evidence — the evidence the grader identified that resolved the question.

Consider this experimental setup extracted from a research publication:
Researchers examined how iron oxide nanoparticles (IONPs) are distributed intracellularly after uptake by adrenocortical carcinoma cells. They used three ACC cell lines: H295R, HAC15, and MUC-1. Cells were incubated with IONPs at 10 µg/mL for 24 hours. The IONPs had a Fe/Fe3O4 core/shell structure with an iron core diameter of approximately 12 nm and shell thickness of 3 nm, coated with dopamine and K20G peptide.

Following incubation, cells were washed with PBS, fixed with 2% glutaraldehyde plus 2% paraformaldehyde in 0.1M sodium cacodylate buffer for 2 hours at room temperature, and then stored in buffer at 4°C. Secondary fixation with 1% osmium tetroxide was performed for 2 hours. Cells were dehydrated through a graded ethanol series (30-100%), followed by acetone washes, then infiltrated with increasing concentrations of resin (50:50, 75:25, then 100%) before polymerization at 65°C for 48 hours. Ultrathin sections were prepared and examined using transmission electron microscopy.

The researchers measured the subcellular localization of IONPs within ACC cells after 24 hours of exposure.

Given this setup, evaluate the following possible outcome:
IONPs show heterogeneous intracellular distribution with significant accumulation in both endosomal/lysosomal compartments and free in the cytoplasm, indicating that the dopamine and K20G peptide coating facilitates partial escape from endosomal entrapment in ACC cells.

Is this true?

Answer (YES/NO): NO